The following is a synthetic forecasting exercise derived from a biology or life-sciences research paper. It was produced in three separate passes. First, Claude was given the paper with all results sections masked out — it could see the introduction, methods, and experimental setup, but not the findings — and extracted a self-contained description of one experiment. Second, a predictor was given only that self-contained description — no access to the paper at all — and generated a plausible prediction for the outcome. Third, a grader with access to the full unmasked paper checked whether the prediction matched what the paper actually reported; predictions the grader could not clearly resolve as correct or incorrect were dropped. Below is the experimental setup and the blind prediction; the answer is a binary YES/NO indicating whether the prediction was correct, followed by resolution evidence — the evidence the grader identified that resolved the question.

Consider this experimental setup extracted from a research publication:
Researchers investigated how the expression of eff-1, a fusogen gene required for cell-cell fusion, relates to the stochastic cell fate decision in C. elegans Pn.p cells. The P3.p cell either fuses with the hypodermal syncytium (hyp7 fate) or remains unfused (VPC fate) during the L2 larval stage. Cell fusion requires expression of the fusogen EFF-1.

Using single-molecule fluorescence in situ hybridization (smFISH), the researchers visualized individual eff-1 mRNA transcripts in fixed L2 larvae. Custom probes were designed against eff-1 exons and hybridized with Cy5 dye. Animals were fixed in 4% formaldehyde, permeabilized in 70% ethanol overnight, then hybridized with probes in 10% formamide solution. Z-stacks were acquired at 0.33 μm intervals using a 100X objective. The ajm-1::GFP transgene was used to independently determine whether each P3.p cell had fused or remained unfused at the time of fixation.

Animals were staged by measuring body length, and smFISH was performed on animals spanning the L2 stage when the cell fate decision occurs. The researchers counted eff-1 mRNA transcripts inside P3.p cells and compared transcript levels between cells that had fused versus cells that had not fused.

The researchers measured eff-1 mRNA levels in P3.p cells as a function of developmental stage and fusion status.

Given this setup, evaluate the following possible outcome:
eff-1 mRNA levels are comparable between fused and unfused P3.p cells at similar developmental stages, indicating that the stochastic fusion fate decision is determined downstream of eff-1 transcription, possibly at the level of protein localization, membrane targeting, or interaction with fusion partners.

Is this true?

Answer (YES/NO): NO